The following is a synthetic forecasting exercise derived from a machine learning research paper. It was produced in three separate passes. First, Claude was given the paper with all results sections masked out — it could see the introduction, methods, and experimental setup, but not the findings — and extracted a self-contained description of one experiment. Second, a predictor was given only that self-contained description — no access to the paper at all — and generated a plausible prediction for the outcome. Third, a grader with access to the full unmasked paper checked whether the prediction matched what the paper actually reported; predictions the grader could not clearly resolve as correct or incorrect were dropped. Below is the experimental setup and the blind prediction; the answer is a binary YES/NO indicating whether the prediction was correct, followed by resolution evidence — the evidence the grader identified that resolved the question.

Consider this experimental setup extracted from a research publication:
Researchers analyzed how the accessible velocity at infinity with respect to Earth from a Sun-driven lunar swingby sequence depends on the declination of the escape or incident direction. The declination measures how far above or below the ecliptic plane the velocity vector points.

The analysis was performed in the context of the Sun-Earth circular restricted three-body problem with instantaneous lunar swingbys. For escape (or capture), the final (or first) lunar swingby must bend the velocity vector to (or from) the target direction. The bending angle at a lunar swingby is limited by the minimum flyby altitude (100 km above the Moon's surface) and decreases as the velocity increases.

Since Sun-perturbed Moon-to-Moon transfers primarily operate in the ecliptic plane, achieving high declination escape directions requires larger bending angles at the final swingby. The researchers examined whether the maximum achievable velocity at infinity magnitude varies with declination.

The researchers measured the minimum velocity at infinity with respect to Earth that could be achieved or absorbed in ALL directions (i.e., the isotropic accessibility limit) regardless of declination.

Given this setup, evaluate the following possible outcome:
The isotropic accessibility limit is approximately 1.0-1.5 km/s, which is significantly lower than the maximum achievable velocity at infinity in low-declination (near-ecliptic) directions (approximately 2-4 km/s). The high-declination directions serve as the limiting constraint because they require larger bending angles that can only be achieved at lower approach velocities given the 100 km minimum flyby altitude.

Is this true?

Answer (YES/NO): NO